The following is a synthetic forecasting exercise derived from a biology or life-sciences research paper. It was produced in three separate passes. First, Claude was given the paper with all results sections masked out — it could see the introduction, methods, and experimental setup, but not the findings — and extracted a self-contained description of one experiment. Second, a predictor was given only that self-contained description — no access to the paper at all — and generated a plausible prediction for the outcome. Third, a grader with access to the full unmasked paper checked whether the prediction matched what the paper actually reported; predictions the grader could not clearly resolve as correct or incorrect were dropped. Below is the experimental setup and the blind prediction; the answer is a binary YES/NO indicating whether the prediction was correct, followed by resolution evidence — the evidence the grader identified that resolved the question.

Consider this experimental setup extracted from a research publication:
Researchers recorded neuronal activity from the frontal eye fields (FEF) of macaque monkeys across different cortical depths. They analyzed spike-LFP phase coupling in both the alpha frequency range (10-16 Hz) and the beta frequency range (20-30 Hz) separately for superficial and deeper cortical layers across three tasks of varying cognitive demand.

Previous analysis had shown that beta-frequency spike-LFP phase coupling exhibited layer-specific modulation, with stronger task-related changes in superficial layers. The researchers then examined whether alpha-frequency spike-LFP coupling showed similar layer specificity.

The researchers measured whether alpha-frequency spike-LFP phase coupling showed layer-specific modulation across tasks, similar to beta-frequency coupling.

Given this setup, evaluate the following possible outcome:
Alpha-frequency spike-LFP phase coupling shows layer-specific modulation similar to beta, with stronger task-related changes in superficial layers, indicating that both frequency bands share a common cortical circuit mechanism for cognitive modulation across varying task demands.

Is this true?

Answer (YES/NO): NO